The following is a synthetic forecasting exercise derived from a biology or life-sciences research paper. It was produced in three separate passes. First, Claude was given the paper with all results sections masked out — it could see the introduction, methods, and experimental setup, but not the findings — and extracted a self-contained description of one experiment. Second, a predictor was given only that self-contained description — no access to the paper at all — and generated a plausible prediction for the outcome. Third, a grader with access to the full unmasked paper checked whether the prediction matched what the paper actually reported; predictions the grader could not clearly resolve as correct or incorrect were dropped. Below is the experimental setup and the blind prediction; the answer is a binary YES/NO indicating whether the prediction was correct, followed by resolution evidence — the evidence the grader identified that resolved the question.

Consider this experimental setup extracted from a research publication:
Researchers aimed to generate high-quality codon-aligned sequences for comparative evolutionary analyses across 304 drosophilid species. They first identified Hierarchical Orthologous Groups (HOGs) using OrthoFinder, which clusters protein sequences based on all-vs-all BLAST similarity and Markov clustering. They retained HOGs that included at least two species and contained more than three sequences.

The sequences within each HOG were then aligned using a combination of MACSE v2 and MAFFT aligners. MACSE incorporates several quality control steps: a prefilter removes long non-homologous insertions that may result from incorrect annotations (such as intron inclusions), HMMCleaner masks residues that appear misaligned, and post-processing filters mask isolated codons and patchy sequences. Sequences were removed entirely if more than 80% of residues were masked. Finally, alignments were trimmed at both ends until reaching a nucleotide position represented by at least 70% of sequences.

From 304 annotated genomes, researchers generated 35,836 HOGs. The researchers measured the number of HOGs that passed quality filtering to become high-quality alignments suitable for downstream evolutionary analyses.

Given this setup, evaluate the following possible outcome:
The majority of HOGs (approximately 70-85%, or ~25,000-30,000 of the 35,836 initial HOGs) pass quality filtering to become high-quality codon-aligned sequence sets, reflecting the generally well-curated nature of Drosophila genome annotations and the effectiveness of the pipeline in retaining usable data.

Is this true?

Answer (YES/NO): NO